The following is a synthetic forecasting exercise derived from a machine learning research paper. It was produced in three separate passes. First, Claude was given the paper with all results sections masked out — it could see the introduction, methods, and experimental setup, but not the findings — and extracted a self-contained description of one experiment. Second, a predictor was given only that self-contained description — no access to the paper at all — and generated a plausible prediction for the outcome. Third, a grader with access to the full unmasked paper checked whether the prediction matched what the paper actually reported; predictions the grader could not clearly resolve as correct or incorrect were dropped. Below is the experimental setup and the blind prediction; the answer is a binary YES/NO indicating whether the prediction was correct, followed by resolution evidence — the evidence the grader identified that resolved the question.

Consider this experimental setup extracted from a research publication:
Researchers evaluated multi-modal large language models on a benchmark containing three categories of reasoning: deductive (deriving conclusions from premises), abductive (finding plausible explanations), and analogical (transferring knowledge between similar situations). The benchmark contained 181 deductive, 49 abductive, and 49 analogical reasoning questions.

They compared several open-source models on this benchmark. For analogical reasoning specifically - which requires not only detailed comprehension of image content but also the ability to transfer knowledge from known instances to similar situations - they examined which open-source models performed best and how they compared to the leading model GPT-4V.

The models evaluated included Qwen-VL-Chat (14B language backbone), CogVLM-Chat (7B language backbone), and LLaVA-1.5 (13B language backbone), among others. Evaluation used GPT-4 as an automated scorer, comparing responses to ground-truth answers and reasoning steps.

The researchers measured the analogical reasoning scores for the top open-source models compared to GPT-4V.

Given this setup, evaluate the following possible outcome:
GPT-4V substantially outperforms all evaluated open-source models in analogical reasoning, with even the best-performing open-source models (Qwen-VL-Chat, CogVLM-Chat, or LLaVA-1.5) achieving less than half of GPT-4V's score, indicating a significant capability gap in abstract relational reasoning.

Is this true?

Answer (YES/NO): YES